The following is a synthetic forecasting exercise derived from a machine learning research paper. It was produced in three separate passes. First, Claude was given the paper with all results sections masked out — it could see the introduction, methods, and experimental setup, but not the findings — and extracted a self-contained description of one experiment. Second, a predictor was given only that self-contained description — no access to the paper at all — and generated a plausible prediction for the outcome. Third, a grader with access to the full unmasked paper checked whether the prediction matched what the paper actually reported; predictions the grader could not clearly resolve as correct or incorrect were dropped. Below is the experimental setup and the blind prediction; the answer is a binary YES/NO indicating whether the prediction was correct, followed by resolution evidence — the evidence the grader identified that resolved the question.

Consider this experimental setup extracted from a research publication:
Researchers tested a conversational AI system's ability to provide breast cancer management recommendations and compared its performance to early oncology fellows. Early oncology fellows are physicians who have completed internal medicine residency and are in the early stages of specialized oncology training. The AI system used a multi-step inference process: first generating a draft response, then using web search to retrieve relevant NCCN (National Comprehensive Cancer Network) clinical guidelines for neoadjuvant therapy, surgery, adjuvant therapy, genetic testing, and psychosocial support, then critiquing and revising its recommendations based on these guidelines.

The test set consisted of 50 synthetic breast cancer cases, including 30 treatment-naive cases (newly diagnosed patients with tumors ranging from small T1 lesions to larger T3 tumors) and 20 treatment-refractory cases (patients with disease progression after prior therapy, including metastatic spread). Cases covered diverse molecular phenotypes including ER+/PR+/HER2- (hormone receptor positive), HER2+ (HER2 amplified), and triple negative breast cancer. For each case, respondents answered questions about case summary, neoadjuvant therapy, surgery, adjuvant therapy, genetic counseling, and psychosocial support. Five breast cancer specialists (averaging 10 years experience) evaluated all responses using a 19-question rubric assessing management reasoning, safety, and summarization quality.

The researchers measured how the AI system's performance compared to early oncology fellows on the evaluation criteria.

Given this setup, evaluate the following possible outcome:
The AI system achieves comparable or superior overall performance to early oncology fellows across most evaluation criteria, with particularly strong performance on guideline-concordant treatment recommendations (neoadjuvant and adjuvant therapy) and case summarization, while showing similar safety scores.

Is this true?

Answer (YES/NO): NO